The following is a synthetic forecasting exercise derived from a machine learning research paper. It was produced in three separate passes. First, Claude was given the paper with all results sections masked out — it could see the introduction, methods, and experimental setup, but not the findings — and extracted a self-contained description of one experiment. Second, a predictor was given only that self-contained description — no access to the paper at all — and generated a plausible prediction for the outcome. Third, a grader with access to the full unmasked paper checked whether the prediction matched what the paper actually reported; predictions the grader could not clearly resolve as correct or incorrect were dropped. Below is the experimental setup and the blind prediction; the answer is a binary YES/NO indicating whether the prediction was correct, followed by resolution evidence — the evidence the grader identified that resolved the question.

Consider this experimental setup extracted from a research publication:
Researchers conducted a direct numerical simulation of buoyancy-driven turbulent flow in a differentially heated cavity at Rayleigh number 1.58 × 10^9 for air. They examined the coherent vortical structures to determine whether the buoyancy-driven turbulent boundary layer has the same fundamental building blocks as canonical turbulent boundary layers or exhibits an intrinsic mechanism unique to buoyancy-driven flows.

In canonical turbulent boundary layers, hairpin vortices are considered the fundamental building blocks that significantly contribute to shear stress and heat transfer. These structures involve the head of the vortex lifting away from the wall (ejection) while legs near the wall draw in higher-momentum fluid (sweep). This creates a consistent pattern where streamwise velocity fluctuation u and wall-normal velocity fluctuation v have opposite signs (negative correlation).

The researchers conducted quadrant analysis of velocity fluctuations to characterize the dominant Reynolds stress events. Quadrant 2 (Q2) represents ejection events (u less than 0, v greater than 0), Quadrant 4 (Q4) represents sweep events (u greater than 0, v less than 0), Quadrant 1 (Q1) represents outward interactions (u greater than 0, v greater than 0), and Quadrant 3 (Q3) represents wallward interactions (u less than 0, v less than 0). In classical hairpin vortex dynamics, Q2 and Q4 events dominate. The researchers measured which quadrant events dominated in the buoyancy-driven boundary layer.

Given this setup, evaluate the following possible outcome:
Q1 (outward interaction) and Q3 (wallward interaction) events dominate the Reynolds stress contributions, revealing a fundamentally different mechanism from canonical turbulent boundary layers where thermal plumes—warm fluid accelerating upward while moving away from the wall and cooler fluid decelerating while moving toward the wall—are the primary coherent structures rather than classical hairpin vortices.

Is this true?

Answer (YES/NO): NO